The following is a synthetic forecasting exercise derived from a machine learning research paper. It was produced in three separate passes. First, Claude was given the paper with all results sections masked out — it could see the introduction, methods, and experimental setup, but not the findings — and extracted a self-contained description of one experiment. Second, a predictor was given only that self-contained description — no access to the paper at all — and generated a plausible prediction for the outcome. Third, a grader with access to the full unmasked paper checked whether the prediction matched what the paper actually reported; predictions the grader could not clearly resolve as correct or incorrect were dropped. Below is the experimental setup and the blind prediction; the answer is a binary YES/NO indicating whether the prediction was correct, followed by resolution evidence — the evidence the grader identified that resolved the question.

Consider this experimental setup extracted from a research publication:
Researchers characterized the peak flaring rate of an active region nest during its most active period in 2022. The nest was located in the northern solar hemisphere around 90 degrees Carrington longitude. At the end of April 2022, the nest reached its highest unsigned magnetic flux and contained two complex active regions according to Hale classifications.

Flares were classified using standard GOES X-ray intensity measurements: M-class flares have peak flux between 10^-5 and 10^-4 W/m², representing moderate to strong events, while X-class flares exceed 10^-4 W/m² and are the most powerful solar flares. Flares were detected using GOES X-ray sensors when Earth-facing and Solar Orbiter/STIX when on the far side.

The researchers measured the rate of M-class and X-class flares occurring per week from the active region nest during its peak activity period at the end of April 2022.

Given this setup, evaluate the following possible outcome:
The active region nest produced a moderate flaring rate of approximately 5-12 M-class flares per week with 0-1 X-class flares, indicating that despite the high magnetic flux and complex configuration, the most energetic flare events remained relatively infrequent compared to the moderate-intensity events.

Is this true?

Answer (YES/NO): NO